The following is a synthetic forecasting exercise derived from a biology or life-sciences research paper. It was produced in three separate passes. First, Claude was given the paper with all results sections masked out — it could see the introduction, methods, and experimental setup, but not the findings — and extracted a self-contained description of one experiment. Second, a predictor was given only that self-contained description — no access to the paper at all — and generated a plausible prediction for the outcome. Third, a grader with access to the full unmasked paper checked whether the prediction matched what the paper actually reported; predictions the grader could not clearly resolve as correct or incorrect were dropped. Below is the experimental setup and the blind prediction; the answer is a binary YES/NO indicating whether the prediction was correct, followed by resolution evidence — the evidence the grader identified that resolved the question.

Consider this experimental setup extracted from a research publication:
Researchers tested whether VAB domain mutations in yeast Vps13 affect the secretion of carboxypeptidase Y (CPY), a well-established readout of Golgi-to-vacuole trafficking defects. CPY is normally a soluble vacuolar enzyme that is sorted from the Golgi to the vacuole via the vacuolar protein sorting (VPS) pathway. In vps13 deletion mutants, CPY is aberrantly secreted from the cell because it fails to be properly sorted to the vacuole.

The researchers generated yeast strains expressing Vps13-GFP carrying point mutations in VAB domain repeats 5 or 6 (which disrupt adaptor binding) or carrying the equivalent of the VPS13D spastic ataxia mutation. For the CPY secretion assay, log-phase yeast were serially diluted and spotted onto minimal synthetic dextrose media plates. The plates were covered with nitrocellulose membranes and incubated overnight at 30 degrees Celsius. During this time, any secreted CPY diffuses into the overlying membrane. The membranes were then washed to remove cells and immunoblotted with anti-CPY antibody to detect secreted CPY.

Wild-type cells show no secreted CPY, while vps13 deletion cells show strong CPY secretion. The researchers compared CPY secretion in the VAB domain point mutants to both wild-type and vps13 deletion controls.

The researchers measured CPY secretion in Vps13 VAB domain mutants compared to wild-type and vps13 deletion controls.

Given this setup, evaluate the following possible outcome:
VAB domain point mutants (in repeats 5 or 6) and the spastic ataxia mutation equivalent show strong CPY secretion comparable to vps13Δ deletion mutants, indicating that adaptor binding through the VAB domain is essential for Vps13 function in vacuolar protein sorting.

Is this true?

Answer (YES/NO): NO